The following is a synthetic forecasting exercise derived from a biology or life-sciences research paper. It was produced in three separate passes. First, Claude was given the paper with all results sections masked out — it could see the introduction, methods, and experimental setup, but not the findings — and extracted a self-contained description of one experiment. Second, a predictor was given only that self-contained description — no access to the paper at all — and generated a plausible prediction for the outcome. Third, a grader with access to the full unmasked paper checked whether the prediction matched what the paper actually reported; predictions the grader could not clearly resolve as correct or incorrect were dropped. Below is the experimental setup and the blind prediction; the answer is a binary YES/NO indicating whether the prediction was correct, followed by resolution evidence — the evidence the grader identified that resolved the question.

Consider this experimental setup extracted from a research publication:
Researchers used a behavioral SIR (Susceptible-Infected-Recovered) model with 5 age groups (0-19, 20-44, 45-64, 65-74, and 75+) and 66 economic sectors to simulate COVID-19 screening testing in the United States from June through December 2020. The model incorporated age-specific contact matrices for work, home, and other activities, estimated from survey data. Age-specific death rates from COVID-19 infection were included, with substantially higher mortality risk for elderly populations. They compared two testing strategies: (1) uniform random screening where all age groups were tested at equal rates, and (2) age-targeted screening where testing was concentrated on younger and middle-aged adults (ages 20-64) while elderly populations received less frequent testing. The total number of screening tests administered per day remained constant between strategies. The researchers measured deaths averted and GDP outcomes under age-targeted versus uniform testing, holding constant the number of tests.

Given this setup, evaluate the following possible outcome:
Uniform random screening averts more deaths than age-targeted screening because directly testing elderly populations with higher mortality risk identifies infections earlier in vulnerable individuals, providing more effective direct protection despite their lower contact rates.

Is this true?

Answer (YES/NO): NO